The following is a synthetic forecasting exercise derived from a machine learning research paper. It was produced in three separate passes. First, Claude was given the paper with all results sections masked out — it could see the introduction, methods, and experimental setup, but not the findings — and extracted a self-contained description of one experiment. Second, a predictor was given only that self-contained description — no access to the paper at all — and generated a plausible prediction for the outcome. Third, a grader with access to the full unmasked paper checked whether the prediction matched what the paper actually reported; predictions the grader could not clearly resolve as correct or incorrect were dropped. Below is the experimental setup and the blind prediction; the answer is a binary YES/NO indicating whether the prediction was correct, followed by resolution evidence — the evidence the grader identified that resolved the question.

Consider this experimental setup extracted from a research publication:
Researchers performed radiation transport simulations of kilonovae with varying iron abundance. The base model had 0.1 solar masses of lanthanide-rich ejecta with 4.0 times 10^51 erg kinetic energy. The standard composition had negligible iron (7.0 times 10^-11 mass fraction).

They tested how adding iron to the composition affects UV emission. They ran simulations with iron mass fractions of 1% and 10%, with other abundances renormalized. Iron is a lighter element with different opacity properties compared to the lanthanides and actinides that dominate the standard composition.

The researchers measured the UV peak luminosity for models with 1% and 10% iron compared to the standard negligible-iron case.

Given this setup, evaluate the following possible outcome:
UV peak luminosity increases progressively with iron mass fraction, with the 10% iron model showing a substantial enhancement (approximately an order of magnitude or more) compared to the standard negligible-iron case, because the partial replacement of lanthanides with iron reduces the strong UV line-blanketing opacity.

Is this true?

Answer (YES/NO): NO